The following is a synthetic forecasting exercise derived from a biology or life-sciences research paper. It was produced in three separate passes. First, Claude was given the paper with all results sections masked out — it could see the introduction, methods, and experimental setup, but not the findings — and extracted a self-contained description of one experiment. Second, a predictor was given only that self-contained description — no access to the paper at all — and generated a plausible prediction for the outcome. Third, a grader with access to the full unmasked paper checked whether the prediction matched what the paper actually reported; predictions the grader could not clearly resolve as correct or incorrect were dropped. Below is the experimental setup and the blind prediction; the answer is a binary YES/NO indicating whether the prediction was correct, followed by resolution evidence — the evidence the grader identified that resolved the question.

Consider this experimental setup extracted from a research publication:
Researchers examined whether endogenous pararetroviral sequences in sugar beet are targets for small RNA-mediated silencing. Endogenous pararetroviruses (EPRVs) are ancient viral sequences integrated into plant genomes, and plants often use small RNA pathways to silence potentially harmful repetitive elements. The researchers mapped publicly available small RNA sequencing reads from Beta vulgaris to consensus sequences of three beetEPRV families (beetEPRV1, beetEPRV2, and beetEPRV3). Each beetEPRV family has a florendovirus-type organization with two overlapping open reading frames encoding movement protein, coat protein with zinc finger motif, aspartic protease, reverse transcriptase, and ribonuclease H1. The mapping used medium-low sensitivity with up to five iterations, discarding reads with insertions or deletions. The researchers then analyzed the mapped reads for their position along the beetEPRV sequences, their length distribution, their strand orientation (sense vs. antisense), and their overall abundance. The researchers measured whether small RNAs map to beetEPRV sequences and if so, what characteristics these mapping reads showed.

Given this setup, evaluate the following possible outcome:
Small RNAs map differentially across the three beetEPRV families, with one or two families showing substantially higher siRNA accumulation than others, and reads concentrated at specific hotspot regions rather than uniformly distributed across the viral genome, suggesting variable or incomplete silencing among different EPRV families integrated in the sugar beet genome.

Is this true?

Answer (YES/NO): YES